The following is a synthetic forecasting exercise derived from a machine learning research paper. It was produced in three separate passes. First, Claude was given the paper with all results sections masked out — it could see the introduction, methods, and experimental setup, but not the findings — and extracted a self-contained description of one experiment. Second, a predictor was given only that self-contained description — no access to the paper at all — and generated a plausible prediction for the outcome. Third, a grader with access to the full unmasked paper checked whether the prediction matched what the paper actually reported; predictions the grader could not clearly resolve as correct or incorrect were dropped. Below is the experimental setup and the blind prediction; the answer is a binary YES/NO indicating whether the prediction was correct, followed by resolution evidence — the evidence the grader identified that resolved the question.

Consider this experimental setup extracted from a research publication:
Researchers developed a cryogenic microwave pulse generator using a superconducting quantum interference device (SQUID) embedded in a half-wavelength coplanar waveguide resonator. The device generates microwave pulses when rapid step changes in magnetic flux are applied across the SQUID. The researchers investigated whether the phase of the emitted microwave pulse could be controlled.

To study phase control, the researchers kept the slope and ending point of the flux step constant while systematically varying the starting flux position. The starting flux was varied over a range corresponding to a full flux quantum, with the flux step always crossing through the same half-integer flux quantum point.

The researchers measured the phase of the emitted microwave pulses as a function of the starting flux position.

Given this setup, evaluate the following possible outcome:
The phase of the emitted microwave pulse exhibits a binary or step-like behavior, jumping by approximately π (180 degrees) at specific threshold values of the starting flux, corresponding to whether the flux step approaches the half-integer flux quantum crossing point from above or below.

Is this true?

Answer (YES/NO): NO